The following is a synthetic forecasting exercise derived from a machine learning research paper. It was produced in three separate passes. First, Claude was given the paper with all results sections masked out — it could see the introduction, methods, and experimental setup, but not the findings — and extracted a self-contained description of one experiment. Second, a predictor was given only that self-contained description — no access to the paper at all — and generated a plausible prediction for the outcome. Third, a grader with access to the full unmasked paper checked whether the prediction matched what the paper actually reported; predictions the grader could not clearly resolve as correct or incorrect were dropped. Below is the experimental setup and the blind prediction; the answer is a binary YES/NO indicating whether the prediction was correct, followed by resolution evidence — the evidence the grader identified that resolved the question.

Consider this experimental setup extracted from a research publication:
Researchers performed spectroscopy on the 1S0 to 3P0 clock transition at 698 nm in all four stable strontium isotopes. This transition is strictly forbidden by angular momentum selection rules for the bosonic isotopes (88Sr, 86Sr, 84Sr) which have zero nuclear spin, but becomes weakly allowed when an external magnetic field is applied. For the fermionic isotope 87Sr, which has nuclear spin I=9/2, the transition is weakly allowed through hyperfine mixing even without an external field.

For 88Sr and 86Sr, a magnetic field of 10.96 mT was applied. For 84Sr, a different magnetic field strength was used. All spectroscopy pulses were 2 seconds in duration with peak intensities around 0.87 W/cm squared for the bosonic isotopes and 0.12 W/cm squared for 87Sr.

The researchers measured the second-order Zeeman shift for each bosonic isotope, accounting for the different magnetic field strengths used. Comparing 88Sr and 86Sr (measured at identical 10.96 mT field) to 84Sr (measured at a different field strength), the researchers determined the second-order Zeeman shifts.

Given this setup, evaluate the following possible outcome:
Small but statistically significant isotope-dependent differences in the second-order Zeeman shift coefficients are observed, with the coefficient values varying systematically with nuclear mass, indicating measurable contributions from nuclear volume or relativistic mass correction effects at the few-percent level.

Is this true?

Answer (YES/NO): NO